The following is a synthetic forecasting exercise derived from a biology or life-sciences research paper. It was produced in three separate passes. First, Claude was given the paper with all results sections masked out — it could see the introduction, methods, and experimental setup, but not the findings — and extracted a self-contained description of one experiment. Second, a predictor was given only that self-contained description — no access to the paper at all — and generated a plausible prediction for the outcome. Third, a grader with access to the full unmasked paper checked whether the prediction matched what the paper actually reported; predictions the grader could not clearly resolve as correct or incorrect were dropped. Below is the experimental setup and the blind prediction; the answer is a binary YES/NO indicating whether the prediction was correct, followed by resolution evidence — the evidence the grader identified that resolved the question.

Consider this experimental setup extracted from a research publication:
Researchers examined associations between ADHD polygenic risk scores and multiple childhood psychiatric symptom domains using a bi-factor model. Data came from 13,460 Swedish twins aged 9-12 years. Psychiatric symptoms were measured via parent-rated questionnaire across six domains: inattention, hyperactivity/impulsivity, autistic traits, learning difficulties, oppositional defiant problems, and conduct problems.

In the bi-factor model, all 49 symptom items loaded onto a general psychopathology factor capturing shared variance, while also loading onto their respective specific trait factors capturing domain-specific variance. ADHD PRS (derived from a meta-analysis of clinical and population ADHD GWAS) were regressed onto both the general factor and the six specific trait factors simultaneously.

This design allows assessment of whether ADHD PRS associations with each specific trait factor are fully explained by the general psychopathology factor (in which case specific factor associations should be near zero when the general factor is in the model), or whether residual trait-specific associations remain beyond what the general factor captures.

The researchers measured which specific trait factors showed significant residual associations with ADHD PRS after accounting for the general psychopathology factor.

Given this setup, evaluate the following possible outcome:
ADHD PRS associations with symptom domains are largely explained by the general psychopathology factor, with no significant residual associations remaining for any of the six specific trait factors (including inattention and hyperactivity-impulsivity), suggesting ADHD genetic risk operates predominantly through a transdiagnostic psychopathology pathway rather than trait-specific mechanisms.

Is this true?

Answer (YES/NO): NO